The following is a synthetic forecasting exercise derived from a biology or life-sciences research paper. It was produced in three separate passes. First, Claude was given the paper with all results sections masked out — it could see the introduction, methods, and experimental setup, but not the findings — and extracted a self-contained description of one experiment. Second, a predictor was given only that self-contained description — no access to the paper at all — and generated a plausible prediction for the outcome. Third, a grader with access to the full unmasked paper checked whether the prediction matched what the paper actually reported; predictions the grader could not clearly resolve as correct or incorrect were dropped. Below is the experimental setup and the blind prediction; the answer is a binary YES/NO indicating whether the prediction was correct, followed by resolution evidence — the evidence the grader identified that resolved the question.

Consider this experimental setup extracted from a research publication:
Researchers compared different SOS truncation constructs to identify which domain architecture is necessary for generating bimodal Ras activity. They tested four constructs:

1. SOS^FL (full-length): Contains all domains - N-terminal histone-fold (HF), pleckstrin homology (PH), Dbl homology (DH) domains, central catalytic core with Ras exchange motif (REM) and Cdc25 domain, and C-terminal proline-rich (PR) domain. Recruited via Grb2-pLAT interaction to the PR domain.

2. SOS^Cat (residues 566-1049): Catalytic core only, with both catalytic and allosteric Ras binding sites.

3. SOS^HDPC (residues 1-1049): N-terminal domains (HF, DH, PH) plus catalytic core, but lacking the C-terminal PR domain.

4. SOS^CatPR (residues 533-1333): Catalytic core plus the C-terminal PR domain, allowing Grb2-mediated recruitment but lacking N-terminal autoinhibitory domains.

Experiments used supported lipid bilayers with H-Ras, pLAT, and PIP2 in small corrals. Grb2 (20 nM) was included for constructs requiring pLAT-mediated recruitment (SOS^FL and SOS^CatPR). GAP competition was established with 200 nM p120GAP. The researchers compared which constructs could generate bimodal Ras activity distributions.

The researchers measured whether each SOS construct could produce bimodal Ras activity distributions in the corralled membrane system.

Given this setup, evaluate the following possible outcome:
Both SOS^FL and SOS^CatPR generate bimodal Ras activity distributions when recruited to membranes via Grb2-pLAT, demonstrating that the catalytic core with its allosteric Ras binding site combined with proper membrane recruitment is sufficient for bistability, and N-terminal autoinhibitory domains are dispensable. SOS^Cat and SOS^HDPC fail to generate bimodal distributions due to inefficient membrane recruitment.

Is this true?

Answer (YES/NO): NO